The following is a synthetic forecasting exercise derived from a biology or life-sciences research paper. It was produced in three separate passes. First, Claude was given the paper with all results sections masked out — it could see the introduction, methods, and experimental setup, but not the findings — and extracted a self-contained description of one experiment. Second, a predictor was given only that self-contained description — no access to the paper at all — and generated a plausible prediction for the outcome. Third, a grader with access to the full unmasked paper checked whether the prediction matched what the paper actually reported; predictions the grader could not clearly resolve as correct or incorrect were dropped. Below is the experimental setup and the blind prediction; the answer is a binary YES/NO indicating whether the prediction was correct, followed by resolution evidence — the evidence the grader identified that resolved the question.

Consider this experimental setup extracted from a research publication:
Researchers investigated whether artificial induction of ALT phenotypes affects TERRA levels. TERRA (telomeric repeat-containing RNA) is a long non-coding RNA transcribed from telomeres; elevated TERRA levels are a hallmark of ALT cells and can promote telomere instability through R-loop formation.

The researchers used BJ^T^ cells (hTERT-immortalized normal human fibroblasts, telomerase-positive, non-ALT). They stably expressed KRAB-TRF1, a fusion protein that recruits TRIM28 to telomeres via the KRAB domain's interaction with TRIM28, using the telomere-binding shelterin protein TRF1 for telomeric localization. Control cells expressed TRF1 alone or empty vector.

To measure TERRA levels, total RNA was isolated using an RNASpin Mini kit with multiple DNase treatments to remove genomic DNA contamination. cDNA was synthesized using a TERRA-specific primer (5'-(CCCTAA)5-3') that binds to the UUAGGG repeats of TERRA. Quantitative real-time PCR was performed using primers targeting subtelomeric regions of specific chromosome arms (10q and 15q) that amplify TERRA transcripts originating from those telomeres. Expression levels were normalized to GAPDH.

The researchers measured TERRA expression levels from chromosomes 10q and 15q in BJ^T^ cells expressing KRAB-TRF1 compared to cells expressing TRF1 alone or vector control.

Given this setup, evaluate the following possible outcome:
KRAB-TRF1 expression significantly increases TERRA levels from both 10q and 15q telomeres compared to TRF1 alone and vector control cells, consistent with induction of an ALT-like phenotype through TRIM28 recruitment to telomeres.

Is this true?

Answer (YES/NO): NO